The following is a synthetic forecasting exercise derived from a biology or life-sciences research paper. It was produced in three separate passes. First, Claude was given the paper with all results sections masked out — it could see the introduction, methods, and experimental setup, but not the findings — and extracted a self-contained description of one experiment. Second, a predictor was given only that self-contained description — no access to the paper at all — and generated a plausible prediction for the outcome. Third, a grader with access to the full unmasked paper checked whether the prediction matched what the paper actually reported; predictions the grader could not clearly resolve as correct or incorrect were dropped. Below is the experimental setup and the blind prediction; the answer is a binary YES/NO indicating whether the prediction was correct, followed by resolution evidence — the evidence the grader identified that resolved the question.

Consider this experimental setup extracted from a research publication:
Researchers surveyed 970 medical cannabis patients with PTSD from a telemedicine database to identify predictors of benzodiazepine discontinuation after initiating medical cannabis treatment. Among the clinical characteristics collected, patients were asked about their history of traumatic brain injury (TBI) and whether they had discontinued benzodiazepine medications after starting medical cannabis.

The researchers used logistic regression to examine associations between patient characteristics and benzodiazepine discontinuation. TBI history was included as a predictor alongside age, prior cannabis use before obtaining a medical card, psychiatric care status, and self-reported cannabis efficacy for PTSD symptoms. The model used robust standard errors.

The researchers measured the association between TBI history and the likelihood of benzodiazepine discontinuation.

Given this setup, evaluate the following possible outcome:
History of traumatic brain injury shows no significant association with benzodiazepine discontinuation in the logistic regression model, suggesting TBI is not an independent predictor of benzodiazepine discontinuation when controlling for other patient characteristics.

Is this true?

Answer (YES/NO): NO